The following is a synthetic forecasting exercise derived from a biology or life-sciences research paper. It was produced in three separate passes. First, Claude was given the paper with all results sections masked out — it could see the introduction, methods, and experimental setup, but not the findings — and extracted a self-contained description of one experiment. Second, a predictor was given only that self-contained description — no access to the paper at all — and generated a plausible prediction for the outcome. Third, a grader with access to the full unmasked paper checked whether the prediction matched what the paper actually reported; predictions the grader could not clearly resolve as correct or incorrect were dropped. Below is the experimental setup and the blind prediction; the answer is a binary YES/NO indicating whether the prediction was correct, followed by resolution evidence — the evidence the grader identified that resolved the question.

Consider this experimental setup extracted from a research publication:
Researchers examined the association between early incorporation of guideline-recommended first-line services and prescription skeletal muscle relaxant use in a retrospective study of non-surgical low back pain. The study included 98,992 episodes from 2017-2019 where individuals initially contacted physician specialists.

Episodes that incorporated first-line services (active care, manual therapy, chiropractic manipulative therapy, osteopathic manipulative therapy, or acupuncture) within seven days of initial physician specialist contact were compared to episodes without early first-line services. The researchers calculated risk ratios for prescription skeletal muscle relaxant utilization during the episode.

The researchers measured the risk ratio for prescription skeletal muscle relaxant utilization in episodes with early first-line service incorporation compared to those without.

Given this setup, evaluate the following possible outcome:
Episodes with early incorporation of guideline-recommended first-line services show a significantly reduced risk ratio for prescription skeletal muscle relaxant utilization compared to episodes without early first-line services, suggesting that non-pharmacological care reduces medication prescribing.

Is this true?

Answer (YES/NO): YES